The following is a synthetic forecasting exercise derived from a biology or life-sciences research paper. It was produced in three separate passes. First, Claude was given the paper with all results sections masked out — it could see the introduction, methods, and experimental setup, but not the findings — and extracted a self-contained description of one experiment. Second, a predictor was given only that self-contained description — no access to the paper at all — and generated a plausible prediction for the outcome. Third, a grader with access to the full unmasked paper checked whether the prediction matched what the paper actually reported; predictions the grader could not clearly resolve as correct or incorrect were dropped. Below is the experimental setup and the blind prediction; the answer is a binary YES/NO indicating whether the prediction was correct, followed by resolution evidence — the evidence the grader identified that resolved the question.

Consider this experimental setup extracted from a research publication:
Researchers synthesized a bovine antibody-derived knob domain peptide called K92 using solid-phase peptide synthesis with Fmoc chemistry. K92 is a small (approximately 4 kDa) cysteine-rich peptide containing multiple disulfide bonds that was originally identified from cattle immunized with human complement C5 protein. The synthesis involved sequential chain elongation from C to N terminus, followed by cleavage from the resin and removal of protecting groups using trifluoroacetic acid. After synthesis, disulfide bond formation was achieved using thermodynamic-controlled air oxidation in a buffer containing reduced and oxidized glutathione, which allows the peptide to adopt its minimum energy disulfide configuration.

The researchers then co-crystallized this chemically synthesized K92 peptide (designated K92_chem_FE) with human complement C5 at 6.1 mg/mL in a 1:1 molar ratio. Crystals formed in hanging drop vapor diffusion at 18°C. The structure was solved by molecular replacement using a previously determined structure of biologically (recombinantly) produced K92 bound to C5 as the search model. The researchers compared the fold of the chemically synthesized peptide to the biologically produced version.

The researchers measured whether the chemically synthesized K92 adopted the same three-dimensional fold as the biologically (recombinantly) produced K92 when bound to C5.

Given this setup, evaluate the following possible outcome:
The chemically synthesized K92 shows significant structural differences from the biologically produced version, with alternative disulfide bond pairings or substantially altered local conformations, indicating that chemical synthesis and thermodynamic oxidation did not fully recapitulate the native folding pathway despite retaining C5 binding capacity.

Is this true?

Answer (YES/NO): NO